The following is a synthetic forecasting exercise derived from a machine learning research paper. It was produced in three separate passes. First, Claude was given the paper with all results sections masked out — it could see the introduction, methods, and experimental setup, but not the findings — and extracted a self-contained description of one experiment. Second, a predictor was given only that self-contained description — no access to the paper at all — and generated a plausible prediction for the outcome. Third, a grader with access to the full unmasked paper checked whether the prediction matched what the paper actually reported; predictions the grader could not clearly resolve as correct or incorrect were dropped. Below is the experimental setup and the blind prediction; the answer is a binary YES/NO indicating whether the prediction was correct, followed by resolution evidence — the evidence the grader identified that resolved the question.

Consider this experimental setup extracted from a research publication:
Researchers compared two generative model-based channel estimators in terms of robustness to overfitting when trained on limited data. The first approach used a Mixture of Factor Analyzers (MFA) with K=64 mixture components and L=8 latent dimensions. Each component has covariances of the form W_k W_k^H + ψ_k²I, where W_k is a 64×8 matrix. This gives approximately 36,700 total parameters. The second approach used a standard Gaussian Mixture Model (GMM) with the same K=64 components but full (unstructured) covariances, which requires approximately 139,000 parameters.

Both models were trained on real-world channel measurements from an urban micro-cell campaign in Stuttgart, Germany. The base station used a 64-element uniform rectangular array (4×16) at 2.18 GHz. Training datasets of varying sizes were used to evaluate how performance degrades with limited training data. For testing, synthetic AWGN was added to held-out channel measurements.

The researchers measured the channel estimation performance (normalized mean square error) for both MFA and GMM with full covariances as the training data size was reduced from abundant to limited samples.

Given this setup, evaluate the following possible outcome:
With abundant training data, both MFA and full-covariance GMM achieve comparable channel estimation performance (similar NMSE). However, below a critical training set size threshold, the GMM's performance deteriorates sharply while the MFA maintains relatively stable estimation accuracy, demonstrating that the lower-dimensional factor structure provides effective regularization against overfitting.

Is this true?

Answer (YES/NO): NO